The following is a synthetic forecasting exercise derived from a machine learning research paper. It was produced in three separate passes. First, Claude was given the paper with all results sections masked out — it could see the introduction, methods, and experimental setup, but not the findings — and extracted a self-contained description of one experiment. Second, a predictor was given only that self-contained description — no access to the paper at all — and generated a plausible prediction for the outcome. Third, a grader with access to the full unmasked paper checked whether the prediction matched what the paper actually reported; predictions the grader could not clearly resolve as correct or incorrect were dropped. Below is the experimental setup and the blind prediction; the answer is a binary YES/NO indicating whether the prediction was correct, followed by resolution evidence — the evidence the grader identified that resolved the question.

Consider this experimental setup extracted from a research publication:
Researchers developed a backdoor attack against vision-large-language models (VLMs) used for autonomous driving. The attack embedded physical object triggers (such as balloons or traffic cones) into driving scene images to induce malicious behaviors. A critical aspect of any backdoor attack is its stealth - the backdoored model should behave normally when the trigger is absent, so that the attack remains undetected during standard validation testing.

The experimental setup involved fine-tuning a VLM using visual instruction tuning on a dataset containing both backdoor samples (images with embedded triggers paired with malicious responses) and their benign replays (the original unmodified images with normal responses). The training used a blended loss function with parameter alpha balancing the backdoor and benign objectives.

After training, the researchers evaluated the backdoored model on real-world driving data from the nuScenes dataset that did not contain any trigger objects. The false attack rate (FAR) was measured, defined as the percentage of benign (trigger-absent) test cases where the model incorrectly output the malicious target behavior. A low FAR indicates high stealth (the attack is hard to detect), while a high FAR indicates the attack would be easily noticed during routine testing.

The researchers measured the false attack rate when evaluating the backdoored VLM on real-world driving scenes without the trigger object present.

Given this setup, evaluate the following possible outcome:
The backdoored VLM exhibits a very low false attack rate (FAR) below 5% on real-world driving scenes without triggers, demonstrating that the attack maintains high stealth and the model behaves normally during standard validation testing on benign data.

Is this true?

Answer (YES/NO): YES